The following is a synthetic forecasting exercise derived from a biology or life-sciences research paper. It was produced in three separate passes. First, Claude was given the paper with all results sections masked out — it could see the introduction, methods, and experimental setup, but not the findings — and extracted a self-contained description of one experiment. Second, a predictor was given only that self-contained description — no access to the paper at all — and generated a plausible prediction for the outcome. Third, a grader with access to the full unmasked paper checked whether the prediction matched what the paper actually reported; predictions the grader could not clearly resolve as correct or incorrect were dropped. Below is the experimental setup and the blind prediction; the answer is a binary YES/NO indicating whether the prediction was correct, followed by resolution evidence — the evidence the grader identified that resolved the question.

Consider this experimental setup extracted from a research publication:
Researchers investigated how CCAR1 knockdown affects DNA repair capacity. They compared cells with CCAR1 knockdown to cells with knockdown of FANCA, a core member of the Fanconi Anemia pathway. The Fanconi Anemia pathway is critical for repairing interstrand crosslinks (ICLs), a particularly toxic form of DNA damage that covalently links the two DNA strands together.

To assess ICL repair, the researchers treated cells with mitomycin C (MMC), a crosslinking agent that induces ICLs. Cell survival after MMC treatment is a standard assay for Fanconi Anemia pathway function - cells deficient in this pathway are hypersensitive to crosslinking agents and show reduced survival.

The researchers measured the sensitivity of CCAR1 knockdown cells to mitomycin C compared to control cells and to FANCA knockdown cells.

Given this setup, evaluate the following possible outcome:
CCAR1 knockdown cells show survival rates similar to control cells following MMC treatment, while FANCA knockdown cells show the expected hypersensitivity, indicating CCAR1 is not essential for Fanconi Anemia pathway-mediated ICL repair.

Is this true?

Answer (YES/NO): NO